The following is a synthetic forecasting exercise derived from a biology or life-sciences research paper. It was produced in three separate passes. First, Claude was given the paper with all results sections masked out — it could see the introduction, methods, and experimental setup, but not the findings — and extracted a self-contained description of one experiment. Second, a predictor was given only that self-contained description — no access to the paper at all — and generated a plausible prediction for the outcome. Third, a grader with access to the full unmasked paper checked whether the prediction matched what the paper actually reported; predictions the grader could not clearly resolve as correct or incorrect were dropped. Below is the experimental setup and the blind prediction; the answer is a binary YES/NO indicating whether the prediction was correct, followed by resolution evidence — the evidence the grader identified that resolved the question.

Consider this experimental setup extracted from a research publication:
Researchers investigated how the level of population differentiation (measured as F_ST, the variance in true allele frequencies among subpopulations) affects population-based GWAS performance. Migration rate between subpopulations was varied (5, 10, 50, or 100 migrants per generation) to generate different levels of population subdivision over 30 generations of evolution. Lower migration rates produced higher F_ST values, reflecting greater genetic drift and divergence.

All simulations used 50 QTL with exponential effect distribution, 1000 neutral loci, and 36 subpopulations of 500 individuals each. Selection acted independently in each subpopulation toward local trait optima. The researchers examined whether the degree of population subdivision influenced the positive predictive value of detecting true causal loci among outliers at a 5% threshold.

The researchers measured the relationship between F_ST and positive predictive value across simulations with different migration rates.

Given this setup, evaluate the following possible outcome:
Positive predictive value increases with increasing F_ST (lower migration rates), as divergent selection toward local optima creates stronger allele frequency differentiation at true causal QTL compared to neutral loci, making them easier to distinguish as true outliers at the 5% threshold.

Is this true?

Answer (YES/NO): NO